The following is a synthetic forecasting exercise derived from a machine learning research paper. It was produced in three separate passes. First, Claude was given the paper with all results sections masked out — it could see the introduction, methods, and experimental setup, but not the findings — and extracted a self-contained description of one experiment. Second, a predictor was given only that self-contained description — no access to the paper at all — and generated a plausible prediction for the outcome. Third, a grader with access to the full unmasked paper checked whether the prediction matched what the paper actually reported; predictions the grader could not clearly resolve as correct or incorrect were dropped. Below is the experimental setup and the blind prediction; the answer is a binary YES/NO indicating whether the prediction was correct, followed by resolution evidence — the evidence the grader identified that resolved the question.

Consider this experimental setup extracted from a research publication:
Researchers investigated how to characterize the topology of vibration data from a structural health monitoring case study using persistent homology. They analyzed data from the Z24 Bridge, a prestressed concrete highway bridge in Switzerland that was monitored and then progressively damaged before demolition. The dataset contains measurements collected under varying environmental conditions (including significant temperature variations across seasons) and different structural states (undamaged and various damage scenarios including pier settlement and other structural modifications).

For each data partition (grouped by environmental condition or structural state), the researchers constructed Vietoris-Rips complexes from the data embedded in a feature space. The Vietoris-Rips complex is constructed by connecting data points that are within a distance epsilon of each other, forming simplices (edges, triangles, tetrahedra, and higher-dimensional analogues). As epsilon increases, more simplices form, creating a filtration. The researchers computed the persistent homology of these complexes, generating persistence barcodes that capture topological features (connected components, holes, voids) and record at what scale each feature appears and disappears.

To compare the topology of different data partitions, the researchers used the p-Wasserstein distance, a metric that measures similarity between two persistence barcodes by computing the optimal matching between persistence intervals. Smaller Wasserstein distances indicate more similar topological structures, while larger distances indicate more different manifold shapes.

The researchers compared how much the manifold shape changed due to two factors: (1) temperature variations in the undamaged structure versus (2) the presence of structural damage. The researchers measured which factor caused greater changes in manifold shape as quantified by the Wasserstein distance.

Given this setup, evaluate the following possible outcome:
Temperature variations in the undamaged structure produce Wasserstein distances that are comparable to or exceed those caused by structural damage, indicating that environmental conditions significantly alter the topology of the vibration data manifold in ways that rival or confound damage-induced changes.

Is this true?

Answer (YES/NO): NO